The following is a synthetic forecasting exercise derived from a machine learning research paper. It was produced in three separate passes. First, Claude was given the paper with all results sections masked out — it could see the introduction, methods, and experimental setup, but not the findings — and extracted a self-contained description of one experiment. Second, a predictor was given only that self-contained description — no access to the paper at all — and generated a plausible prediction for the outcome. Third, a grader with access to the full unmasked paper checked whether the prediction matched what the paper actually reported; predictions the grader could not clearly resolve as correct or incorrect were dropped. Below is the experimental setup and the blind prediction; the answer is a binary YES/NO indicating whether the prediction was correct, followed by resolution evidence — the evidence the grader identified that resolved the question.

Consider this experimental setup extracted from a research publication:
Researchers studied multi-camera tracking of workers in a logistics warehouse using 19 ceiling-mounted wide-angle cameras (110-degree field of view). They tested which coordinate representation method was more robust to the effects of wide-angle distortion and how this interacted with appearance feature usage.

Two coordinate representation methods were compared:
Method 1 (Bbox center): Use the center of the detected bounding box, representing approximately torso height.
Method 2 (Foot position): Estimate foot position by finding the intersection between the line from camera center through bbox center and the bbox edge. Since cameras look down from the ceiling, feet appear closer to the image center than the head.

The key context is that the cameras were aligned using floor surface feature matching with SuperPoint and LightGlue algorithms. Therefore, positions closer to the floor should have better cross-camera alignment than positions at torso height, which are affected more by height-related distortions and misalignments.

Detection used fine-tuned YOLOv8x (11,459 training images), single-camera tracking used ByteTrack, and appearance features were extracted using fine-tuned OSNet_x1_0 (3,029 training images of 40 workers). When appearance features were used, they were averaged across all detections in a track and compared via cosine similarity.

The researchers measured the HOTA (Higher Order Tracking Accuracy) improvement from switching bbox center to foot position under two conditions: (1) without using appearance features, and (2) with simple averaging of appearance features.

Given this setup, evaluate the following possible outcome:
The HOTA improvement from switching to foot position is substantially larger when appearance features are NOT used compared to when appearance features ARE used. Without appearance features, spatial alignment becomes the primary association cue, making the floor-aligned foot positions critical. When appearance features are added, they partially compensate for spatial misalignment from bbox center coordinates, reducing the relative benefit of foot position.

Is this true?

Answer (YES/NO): YES